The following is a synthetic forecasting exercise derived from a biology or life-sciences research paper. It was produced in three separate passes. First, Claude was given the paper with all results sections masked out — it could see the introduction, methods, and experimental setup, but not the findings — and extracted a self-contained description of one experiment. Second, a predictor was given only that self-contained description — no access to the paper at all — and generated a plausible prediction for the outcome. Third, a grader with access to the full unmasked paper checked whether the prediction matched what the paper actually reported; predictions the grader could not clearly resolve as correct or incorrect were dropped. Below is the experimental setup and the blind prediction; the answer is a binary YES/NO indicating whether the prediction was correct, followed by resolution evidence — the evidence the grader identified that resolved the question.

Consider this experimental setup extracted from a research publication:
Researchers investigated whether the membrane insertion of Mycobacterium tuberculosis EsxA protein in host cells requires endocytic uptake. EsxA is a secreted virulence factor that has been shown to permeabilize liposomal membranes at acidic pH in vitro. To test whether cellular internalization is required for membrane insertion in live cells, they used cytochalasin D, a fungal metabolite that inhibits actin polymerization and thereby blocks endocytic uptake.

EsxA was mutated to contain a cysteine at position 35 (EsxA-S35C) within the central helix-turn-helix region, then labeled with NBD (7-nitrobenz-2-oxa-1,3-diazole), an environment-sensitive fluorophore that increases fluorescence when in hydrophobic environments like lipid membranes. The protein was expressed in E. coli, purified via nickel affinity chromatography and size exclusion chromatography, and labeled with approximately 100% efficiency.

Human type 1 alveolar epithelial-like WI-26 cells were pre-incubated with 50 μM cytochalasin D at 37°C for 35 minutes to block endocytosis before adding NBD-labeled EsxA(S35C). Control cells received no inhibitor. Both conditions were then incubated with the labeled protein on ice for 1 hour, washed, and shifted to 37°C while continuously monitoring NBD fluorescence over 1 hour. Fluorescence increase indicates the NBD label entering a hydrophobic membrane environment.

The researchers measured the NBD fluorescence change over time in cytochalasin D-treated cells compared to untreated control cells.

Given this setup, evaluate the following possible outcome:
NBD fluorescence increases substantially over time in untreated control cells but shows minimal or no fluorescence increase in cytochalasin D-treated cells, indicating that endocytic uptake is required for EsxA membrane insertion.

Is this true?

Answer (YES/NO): YES